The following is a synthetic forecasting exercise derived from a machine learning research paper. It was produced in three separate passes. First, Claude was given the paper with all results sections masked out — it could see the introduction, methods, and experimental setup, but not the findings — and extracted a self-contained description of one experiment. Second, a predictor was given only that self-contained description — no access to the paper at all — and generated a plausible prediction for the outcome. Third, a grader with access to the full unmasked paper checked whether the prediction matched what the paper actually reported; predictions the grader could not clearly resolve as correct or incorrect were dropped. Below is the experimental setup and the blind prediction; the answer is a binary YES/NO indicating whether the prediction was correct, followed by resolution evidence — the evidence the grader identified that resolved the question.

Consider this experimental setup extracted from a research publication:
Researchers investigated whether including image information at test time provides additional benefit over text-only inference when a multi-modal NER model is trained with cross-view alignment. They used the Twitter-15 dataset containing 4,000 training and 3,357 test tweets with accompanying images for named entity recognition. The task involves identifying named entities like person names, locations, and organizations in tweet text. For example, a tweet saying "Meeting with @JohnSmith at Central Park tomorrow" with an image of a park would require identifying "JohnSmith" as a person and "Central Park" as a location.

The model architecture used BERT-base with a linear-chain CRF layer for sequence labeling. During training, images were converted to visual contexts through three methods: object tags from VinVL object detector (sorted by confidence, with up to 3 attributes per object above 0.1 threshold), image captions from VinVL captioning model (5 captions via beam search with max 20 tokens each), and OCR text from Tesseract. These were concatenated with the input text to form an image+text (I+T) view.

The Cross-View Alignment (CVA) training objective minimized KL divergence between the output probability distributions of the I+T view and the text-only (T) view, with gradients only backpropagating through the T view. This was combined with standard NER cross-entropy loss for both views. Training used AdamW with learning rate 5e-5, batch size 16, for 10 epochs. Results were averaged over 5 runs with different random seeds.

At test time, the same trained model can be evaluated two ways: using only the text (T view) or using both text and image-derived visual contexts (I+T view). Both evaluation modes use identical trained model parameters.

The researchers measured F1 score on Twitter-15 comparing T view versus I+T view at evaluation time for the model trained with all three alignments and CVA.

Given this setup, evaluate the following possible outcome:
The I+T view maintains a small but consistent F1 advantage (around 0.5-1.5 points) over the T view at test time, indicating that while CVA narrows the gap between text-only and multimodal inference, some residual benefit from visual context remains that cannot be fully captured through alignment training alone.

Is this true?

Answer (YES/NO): NO